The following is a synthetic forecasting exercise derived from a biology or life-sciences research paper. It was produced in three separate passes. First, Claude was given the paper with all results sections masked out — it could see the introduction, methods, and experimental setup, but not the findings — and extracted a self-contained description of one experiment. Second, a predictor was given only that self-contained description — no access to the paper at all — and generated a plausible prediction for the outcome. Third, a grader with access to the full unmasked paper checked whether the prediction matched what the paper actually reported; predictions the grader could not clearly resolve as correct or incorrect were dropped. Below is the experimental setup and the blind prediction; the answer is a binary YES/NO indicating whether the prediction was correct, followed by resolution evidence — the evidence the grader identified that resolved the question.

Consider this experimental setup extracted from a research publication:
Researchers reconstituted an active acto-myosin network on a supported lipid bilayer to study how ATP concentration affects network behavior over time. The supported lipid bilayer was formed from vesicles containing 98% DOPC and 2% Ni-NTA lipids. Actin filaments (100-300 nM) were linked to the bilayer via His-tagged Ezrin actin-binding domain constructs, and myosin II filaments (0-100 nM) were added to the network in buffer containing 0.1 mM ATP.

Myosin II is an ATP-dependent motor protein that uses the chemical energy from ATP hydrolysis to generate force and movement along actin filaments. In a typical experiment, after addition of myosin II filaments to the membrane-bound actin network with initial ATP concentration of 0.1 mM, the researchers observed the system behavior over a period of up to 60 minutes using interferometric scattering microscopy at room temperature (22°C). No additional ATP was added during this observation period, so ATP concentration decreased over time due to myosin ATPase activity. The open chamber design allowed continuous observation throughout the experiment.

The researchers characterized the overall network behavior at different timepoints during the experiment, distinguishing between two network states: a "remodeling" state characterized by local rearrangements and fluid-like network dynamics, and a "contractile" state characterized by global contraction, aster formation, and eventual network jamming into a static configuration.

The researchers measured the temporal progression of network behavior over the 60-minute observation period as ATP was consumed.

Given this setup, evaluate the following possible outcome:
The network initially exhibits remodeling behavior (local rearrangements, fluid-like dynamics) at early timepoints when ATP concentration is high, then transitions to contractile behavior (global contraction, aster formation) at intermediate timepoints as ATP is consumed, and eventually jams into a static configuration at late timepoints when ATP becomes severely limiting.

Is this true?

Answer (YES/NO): YES